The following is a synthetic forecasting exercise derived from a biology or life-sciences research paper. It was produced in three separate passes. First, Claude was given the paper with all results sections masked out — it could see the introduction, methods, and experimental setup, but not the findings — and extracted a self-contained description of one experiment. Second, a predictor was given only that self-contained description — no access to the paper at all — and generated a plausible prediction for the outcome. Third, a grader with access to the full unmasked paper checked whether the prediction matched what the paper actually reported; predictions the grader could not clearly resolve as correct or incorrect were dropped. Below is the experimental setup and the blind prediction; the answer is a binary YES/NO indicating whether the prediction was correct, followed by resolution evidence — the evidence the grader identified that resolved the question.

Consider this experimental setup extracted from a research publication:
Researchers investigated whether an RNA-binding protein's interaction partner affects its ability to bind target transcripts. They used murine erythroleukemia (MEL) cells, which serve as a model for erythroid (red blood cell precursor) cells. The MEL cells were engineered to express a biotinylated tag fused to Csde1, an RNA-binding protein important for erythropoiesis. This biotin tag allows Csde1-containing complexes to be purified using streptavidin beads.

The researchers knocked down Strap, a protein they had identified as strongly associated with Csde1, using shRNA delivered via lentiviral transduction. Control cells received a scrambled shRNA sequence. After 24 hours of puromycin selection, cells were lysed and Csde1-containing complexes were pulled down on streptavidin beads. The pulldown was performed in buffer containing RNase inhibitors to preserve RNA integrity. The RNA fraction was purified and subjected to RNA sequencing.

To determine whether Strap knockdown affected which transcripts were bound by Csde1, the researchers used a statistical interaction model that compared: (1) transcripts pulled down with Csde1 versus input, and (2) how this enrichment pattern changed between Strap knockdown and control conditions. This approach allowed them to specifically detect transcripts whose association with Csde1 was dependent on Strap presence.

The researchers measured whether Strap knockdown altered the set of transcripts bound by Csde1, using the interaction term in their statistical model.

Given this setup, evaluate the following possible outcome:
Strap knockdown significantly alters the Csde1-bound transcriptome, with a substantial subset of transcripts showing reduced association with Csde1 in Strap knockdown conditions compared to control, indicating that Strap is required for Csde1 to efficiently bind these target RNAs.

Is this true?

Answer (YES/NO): NO